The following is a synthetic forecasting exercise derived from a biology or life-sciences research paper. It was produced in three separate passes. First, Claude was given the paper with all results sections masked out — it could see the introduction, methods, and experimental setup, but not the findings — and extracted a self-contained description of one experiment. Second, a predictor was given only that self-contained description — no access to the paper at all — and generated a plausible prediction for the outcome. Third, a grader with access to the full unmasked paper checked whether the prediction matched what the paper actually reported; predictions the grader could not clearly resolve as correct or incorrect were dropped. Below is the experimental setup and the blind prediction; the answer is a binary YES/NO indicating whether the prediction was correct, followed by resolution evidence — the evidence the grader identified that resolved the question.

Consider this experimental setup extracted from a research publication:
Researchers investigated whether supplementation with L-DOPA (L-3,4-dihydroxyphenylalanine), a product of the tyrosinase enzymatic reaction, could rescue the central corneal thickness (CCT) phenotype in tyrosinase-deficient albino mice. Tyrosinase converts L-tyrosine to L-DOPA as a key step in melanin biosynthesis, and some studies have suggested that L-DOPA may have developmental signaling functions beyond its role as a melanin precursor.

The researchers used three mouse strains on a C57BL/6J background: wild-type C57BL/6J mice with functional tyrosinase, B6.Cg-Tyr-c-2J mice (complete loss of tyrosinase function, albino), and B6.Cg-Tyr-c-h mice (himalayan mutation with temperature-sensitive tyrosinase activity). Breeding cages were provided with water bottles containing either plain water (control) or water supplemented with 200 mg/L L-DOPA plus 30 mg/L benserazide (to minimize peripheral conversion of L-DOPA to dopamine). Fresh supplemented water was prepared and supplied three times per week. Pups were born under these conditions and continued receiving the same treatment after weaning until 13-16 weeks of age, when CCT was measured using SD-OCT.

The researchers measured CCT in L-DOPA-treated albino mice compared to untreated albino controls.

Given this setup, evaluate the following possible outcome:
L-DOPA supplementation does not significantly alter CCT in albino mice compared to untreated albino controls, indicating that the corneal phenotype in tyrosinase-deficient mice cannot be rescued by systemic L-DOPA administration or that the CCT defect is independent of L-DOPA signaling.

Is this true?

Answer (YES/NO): YES